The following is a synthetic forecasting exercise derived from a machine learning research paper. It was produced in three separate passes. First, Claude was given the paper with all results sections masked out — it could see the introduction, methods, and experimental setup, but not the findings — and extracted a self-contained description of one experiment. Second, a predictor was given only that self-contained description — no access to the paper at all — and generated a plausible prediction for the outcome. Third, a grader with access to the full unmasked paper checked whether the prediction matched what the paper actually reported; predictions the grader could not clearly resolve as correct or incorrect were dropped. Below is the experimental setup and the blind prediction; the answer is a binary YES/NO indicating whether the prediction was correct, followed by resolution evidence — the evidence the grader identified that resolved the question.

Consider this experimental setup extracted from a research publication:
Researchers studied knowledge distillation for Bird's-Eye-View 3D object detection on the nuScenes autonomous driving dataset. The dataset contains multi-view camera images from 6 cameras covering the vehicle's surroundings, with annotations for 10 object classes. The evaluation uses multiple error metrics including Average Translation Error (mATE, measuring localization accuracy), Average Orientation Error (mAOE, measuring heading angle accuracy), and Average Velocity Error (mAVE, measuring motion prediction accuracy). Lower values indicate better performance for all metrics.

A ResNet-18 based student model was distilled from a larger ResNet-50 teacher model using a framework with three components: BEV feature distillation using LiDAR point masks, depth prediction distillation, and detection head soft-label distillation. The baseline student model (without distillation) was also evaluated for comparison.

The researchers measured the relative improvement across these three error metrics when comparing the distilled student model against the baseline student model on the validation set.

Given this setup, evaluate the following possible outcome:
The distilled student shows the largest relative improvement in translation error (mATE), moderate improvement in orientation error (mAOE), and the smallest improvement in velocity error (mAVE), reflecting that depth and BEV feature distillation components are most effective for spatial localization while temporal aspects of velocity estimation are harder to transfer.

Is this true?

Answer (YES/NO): NO